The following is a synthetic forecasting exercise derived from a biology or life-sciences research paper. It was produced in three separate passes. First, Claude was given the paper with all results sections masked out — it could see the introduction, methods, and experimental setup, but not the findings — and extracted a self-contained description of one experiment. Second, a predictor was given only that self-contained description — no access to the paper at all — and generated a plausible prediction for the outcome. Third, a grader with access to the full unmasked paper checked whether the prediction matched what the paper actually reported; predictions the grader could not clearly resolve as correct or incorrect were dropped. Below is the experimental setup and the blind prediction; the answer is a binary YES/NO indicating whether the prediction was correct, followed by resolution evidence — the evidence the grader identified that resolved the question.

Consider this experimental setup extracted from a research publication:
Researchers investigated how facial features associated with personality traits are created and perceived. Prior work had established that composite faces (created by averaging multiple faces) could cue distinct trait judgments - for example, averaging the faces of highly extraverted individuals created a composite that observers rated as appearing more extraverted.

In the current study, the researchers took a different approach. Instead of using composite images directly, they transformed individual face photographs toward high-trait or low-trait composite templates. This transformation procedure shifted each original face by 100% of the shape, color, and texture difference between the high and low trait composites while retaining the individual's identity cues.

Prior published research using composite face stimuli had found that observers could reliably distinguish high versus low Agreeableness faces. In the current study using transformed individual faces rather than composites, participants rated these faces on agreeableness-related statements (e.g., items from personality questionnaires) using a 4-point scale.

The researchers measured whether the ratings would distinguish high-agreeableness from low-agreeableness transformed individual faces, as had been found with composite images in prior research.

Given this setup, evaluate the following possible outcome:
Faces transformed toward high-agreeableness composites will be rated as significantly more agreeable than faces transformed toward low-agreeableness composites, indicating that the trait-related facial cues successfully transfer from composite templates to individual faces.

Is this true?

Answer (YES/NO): NO